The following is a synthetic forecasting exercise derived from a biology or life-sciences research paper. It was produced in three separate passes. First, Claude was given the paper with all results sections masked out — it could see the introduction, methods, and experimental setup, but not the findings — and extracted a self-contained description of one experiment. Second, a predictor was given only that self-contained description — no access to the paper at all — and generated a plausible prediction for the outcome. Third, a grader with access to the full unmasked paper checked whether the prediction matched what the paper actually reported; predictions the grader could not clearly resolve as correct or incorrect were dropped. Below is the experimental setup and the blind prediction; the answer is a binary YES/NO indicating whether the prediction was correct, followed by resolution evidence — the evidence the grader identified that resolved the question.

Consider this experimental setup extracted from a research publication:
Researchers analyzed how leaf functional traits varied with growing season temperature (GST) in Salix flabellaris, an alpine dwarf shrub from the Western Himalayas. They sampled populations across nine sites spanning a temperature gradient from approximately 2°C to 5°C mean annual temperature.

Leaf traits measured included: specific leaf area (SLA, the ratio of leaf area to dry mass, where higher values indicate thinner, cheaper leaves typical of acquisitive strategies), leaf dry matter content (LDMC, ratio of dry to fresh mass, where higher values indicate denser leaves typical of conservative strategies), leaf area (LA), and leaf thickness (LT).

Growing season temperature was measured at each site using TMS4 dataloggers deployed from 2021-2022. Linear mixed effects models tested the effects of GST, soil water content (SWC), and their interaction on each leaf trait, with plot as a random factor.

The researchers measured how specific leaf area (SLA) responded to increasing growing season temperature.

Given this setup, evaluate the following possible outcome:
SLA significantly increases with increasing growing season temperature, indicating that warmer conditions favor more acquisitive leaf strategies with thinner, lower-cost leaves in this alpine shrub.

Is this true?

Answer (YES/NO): NO